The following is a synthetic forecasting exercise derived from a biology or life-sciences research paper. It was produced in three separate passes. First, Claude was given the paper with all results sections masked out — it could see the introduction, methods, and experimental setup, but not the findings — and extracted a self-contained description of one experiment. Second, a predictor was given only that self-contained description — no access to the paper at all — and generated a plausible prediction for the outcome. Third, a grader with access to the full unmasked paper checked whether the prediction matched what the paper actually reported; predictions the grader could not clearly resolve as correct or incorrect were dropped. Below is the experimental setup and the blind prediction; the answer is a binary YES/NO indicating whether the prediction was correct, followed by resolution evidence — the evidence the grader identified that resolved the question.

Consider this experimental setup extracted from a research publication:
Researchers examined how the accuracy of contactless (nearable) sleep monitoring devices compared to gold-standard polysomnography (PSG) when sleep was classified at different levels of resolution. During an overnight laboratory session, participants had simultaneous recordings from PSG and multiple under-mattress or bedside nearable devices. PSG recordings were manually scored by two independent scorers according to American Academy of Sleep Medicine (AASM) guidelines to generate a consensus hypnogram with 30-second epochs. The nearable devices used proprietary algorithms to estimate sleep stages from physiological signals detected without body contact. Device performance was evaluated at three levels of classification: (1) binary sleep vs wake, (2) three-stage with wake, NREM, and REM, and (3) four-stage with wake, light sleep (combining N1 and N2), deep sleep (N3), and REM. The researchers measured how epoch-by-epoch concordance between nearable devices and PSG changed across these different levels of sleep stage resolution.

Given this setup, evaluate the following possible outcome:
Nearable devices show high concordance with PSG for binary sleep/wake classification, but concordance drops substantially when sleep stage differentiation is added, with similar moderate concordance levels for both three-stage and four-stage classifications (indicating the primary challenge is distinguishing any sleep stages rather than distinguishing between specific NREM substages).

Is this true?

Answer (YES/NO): NO